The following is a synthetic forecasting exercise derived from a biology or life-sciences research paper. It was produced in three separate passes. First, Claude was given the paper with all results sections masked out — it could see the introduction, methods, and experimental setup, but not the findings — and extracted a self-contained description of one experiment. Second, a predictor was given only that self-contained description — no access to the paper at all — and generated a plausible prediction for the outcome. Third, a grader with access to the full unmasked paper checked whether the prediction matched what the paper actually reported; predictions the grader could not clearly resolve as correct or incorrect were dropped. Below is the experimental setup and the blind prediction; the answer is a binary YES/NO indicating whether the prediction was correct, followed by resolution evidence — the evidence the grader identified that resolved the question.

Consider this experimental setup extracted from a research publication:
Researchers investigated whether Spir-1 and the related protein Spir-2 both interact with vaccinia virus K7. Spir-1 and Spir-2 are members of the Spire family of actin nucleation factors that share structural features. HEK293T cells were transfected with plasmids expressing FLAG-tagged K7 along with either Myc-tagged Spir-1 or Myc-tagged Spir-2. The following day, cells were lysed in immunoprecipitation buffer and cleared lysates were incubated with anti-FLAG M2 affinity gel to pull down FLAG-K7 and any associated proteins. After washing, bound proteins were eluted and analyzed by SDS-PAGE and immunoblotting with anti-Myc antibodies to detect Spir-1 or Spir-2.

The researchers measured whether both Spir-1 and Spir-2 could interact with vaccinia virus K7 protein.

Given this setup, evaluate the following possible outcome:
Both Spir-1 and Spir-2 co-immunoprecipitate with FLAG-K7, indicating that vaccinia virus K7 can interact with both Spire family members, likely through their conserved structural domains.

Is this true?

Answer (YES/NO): NO